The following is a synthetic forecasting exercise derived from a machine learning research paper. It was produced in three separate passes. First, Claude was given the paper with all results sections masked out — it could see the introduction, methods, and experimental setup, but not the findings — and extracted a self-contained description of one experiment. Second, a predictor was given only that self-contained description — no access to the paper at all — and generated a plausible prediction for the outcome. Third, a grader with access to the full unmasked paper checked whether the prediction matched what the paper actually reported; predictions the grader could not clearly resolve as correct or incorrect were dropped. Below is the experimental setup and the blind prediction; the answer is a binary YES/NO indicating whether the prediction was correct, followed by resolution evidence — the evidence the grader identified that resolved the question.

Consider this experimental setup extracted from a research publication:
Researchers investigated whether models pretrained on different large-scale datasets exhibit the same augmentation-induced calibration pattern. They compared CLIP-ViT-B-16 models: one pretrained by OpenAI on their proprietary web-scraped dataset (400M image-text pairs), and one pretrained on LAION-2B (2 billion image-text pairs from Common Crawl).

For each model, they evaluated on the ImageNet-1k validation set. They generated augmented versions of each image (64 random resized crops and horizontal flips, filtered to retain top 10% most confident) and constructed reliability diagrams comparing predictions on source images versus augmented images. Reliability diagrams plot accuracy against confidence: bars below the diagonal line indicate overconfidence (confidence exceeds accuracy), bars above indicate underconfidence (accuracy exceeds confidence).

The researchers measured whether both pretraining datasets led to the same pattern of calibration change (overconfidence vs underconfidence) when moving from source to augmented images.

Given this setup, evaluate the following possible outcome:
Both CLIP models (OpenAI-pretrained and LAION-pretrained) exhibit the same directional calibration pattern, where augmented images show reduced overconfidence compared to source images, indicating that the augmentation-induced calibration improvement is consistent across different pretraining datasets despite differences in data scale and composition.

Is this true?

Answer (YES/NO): NO